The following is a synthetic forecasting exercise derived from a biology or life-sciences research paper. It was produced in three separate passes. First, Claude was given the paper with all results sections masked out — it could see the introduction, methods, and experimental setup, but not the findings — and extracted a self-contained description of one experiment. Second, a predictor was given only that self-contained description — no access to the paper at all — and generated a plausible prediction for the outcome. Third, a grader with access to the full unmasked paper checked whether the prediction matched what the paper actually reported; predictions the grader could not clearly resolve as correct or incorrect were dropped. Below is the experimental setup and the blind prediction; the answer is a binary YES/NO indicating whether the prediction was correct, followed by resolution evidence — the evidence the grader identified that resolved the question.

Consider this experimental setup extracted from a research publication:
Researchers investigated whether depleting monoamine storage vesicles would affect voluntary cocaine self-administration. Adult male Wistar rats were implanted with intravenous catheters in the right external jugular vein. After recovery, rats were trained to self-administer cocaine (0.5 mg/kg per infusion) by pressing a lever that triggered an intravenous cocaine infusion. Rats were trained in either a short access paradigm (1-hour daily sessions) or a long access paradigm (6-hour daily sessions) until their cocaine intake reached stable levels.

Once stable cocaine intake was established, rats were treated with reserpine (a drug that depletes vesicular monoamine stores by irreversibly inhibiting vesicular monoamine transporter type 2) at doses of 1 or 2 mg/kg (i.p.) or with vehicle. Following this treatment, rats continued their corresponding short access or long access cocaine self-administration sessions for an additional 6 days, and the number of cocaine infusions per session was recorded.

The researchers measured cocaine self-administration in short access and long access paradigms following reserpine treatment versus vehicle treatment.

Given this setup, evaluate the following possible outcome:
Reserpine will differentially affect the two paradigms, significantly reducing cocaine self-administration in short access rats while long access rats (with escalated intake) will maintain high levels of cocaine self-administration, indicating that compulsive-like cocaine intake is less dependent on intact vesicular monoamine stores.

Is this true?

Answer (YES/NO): NO